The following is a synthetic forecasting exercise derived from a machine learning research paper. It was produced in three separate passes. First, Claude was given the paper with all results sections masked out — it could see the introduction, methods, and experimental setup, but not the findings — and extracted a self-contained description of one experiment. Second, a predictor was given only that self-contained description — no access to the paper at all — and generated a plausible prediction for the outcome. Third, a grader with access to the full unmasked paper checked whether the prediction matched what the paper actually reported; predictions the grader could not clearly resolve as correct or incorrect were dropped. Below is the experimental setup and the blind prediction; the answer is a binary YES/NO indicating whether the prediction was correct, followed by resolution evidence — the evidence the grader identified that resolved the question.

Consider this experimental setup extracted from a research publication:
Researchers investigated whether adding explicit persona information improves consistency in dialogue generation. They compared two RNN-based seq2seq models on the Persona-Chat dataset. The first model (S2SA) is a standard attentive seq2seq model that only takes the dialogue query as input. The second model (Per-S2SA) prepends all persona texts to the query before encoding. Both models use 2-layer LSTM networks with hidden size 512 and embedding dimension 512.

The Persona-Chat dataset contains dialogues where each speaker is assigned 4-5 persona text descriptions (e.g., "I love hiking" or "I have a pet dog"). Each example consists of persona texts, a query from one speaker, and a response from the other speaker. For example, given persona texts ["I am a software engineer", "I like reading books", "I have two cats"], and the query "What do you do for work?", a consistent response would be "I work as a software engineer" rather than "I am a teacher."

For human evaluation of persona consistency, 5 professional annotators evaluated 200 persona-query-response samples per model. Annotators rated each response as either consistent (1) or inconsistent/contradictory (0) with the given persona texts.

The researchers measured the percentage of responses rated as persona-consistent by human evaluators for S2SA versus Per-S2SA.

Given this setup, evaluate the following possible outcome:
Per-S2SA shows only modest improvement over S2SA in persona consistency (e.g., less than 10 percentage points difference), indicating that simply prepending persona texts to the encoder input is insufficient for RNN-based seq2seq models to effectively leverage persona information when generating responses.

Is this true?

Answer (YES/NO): NO